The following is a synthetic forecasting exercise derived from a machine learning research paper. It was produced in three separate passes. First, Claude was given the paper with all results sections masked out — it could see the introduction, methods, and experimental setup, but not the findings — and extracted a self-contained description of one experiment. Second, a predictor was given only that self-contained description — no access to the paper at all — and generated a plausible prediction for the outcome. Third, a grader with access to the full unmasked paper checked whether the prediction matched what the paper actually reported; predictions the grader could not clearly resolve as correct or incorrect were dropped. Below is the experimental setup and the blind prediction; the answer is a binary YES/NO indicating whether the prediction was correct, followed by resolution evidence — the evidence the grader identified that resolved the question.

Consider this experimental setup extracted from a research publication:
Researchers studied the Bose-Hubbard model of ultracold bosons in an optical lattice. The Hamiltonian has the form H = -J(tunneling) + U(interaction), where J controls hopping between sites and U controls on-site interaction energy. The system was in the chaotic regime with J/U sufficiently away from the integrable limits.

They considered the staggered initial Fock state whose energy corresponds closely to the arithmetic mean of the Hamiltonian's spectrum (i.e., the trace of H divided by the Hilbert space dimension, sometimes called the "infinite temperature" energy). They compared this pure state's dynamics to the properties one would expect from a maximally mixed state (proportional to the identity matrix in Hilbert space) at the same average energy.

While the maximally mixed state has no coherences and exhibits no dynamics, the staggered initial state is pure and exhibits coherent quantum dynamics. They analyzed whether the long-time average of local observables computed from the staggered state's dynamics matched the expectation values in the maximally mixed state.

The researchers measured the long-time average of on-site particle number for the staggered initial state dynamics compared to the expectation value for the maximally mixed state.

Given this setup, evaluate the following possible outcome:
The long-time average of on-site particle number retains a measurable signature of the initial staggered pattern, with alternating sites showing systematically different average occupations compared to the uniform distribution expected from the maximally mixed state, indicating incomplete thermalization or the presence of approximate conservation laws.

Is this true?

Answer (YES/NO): NO